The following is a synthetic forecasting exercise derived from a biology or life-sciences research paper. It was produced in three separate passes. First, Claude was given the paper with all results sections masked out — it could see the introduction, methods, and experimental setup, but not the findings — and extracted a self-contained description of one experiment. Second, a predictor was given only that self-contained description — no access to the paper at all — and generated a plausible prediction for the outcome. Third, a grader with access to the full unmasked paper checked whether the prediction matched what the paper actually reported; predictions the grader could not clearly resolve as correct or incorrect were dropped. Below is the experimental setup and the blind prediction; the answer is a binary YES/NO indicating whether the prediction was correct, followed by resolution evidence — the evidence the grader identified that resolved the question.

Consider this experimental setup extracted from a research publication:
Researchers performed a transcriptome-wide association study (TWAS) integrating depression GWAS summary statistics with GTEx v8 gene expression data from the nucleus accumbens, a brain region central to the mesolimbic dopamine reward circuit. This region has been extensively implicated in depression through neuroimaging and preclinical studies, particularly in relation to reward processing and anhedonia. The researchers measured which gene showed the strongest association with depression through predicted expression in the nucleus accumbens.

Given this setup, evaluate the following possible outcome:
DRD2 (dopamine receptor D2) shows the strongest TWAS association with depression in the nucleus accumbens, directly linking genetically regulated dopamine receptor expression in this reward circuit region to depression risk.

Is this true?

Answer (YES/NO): YES